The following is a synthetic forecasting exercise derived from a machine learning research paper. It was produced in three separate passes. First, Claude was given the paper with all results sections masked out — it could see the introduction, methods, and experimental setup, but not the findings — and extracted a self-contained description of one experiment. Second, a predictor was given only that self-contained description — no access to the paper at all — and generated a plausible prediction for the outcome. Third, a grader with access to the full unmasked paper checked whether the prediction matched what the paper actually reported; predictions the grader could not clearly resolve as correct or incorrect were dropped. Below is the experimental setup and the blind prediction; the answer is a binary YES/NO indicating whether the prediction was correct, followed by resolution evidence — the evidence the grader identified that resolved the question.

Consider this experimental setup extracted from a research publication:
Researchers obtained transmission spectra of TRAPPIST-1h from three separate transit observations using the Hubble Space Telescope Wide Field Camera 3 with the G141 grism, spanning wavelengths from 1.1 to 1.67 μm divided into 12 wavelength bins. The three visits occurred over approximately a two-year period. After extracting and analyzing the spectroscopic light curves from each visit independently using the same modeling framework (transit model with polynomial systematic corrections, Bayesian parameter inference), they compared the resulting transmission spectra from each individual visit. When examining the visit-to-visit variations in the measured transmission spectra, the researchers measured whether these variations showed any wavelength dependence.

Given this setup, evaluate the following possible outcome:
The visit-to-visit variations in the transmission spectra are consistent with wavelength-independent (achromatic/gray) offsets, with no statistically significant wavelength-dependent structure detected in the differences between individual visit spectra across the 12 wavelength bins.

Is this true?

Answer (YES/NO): NO